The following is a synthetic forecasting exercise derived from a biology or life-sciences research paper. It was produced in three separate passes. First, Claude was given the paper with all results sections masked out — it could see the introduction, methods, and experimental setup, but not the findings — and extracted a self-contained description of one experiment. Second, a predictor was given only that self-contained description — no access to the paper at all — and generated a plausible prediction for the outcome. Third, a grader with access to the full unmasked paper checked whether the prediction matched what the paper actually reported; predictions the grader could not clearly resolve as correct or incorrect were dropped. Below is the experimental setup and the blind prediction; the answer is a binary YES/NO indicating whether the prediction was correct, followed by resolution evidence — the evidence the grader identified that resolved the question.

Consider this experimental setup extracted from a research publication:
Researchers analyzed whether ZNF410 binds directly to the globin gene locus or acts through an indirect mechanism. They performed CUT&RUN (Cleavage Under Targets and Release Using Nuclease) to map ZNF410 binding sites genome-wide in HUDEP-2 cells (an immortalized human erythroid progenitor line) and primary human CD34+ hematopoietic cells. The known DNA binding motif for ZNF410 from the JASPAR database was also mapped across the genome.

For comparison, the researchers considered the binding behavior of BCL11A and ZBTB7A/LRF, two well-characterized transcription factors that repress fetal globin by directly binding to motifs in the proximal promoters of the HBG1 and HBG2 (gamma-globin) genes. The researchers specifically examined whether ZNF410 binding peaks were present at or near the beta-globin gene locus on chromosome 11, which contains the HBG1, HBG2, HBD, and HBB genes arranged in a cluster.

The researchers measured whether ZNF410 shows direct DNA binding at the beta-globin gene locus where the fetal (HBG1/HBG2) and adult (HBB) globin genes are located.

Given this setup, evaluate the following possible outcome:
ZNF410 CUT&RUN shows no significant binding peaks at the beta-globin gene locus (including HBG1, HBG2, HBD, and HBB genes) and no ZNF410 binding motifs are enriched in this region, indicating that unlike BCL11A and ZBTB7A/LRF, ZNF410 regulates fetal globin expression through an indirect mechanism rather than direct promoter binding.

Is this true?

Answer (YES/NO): YES